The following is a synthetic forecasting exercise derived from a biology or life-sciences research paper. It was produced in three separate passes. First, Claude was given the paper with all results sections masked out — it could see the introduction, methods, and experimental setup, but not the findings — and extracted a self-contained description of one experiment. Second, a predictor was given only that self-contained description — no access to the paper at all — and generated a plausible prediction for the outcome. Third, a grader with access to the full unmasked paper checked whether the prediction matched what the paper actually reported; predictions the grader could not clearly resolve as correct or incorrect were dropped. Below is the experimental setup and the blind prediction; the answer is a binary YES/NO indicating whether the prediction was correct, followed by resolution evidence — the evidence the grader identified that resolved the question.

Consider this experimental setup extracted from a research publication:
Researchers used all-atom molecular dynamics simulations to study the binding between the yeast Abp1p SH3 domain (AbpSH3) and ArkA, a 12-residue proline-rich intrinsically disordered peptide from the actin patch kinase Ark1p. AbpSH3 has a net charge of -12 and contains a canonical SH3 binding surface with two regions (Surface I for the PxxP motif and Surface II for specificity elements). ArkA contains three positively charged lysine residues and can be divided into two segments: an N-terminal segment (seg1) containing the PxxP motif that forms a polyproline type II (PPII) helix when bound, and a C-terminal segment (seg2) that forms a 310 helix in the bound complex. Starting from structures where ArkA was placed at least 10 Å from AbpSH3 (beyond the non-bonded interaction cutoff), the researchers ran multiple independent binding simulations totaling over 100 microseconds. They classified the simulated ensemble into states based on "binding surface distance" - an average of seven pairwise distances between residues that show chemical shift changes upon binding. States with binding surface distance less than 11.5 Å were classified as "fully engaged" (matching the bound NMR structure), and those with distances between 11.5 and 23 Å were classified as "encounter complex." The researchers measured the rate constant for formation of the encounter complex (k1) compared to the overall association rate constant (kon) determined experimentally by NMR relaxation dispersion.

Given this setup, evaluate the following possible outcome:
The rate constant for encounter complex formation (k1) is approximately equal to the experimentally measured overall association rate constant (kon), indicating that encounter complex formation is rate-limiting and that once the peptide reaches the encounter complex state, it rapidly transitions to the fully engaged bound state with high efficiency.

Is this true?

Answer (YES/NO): NO